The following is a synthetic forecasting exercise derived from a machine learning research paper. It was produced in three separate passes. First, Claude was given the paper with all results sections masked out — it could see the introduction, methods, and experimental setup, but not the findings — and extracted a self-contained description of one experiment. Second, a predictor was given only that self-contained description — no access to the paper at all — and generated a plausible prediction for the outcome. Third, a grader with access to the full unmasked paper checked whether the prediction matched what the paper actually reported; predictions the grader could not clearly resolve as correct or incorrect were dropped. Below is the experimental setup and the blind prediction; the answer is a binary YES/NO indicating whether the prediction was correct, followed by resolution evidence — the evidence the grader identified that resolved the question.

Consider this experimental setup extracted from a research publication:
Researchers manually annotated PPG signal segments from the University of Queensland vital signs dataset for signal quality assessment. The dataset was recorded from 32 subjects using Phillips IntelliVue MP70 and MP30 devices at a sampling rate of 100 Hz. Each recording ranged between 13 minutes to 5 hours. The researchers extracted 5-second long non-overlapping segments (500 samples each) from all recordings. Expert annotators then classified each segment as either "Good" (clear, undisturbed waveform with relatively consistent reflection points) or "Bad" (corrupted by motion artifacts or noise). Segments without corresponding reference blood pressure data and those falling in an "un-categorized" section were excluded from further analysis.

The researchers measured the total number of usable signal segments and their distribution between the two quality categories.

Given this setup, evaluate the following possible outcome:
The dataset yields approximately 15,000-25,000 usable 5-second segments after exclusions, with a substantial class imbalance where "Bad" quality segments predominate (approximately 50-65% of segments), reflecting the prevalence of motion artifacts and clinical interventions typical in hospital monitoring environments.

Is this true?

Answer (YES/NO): NO